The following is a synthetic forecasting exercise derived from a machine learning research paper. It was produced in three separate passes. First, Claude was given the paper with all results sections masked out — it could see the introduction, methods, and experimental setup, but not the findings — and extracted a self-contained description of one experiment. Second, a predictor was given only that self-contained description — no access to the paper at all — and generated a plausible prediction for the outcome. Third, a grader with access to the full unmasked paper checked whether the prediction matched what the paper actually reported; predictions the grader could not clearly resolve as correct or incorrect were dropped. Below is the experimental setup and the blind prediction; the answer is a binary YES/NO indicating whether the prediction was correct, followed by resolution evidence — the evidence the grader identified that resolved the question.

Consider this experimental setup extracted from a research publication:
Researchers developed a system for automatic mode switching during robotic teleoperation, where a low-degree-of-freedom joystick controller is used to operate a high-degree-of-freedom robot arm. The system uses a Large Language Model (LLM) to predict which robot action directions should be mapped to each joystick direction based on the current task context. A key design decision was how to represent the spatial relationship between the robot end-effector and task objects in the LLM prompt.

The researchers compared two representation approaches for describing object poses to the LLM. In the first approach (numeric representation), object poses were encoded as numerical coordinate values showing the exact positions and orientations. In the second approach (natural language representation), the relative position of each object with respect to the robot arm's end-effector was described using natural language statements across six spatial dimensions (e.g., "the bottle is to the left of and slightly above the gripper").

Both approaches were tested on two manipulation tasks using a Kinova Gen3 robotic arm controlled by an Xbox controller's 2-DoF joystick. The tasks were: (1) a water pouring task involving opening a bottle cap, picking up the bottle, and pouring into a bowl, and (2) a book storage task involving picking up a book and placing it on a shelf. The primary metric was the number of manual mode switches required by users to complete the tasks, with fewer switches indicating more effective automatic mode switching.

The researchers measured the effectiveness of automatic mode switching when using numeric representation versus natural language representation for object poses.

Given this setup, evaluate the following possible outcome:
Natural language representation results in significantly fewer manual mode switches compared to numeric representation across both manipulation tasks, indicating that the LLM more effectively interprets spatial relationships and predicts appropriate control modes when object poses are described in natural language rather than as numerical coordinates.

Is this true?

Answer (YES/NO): NO